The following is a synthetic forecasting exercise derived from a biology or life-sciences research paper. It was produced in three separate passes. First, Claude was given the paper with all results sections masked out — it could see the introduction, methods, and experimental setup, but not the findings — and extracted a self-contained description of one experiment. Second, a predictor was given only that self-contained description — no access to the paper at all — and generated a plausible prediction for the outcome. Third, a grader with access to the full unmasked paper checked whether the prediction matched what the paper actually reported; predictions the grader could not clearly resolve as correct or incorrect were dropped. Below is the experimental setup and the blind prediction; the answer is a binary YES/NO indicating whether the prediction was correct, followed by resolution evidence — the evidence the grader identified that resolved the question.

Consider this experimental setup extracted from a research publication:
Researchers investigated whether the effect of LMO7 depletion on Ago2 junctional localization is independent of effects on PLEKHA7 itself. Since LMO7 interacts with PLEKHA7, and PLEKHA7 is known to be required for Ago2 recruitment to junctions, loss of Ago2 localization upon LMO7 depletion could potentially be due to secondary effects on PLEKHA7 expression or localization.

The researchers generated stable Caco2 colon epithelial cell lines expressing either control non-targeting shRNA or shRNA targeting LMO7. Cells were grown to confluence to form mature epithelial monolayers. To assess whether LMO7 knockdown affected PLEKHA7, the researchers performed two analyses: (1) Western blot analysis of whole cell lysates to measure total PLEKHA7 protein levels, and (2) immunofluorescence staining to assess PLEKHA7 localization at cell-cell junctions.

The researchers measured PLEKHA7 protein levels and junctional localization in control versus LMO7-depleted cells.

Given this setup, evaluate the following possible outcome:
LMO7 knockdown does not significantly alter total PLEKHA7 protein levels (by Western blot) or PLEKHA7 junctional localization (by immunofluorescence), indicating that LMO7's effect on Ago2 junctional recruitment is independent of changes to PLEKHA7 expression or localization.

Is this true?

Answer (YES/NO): YES